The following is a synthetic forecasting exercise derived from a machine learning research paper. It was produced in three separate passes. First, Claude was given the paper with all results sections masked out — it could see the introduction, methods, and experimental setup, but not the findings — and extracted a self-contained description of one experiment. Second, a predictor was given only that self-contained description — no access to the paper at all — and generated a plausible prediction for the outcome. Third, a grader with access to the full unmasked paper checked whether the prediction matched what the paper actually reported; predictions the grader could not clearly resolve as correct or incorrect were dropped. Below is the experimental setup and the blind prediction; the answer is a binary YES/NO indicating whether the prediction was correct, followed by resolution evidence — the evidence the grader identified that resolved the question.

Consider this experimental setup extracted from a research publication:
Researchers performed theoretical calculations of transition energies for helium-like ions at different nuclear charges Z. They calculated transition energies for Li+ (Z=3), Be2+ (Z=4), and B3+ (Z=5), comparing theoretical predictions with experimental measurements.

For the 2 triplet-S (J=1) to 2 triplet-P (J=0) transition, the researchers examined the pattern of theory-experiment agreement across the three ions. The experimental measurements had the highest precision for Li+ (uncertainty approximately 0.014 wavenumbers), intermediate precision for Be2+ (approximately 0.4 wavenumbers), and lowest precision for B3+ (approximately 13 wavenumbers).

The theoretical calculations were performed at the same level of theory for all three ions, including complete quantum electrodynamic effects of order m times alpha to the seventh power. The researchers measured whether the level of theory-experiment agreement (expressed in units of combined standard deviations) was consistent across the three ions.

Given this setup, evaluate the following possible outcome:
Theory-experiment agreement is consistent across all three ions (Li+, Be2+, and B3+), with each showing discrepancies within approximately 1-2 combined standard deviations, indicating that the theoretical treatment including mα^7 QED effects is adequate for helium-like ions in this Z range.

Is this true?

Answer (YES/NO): NO